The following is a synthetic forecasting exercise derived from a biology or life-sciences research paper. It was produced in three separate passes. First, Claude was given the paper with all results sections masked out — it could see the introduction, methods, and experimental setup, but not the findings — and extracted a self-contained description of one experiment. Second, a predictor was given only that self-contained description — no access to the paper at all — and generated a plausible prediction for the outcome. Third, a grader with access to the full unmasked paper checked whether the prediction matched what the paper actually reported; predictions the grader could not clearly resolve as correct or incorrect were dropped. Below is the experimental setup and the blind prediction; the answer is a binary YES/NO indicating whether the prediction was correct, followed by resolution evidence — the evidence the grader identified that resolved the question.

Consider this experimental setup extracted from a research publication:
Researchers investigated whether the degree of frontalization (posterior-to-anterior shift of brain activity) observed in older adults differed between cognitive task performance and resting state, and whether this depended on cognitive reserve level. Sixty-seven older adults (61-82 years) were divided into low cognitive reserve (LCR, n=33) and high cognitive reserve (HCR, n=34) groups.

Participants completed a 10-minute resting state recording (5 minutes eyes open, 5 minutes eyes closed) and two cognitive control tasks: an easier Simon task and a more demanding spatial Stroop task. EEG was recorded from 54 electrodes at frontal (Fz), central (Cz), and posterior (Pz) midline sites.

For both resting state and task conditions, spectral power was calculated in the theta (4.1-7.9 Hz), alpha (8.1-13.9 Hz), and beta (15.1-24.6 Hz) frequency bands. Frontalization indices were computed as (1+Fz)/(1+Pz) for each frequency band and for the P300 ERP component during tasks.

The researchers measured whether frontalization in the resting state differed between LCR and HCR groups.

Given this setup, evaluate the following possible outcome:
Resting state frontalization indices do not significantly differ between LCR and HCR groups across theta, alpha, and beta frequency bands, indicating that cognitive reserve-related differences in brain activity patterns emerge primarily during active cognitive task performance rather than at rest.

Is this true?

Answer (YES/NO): YES